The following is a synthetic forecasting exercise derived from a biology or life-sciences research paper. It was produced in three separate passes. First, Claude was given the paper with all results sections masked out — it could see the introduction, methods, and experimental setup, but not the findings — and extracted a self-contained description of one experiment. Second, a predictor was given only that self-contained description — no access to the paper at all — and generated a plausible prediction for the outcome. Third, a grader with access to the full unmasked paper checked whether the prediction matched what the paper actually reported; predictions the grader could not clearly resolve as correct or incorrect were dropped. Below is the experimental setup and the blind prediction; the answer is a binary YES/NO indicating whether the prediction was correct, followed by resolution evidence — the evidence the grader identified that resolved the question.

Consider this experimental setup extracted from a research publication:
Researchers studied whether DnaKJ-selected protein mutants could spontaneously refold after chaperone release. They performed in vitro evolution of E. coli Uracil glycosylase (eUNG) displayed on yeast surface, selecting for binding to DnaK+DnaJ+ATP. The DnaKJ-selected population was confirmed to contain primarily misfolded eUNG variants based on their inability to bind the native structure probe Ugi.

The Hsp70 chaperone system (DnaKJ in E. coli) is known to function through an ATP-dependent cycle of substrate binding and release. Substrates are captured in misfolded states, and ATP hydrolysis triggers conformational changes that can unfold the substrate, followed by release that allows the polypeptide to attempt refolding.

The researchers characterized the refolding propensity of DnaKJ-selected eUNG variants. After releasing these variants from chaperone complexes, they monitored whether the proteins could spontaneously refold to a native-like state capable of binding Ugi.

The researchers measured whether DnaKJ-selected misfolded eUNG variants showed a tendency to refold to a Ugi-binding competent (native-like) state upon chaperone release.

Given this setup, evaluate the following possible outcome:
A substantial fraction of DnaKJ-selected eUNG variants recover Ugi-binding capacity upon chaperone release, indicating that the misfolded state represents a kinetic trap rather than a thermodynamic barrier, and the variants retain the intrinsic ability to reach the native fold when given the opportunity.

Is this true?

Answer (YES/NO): NO